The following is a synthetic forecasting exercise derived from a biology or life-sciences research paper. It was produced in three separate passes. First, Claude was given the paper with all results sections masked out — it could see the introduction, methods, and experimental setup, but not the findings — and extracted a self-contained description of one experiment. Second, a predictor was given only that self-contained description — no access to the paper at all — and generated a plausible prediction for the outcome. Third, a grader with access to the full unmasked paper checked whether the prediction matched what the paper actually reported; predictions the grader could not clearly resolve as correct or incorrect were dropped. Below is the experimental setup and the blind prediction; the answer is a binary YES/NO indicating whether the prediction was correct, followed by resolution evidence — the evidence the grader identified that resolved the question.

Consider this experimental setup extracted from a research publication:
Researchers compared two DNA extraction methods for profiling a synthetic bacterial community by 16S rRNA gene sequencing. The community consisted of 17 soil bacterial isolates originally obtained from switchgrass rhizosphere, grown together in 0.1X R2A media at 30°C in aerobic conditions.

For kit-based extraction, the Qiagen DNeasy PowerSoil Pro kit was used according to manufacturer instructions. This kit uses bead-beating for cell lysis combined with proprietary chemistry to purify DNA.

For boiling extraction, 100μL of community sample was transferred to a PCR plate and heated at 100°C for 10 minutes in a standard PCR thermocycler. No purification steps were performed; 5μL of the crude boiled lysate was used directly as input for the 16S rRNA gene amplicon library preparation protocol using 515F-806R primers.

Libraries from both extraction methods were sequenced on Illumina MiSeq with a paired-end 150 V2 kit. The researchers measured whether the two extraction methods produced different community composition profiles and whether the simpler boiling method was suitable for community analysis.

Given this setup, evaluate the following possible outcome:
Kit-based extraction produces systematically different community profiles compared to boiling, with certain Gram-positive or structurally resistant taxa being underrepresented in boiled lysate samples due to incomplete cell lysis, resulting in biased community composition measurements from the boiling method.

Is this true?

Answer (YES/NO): NO